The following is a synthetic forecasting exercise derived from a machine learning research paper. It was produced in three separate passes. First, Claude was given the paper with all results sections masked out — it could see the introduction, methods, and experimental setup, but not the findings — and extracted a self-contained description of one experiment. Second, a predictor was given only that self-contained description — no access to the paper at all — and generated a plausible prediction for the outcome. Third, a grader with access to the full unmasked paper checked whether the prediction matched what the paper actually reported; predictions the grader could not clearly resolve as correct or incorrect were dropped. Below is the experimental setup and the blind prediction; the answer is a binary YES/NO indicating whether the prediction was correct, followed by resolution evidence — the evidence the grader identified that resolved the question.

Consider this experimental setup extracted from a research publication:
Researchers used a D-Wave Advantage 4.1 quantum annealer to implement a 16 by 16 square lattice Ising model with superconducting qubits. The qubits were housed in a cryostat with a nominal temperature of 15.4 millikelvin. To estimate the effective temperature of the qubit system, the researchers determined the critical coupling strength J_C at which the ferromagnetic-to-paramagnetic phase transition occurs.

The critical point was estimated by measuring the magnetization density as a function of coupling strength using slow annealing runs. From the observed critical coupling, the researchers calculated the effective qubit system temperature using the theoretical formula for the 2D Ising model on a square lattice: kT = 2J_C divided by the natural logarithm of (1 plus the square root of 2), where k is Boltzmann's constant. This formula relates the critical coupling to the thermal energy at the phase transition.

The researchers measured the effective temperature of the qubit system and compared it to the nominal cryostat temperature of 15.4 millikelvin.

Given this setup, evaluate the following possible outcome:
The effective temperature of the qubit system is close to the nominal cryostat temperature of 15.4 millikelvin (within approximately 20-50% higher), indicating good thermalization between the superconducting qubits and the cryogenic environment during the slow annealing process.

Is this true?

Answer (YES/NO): NO